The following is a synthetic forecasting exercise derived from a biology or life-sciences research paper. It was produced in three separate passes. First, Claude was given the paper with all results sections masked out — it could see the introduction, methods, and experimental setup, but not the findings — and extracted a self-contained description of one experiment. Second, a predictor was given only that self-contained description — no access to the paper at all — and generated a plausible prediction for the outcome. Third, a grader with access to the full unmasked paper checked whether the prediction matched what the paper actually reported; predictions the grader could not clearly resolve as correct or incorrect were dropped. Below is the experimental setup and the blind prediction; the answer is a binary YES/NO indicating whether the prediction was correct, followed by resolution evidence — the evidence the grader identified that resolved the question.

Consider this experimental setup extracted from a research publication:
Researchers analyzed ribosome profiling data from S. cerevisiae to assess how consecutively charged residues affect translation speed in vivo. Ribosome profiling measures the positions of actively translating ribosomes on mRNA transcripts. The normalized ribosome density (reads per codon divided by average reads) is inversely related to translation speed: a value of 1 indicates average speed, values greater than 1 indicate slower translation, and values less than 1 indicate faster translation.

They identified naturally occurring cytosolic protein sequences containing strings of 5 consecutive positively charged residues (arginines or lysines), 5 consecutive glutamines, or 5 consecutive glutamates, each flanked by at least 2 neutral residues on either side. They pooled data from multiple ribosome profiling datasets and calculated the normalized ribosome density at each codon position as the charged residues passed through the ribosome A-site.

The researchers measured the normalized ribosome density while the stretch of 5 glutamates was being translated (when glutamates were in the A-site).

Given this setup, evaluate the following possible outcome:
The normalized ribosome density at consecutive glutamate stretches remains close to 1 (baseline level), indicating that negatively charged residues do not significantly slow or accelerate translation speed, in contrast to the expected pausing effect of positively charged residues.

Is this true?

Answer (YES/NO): NO